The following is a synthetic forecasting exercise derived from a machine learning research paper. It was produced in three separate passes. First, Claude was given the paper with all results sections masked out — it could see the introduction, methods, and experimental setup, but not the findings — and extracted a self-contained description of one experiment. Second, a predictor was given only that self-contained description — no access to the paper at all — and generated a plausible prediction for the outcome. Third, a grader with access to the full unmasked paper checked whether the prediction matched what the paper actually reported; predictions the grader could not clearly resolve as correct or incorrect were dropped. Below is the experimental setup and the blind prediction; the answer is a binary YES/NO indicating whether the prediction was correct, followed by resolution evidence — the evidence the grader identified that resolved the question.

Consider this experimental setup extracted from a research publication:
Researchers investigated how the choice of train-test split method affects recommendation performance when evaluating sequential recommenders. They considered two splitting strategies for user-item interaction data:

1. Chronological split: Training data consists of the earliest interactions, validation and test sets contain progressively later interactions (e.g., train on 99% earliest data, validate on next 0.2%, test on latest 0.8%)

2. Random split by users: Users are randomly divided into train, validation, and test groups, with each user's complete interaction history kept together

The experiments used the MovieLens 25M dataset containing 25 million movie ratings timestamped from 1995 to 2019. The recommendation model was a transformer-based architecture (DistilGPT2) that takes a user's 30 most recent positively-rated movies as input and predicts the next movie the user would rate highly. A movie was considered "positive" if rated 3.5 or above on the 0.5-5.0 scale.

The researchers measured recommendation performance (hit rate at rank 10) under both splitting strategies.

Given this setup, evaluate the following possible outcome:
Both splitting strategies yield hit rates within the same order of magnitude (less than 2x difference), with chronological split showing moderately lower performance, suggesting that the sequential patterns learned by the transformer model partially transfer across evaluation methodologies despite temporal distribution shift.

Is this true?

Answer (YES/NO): NO